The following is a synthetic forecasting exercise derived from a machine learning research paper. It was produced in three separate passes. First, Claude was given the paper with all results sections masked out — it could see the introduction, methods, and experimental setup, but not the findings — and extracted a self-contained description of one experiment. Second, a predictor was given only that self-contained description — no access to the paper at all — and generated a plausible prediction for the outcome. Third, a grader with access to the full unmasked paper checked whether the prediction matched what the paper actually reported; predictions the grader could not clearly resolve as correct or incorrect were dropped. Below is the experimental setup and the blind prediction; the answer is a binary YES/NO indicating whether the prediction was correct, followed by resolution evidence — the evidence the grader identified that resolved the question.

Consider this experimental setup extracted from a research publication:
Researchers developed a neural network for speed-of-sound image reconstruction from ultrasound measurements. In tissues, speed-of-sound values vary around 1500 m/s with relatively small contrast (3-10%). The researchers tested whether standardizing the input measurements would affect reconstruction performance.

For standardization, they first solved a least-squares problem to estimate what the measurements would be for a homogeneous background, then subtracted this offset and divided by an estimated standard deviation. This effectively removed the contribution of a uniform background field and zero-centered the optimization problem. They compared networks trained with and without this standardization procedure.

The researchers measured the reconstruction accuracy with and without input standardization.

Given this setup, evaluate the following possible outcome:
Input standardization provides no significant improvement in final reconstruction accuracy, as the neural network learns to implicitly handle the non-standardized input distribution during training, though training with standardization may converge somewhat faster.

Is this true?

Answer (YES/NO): NO